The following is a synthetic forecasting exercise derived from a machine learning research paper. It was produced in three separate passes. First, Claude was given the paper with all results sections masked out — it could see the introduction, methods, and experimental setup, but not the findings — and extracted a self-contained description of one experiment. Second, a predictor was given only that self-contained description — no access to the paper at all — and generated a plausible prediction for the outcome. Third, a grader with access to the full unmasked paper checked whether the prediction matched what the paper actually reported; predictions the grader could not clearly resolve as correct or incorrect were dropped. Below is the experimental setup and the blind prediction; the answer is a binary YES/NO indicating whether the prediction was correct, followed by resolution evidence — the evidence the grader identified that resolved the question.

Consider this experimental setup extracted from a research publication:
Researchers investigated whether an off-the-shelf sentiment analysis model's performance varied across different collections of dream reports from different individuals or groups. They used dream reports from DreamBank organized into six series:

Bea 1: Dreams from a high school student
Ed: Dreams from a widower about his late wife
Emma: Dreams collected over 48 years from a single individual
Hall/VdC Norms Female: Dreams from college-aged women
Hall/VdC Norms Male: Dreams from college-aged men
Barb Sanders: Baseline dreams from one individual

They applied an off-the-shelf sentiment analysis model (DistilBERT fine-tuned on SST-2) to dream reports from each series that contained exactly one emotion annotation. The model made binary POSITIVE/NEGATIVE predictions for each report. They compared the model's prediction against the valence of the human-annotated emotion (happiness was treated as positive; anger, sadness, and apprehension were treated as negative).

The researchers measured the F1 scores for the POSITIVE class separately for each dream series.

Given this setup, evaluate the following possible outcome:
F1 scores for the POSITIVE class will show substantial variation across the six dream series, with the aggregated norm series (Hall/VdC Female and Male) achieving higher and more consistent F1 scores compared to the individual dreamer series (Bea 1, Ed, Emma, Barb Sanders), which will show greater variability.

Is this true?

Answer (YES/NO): NO